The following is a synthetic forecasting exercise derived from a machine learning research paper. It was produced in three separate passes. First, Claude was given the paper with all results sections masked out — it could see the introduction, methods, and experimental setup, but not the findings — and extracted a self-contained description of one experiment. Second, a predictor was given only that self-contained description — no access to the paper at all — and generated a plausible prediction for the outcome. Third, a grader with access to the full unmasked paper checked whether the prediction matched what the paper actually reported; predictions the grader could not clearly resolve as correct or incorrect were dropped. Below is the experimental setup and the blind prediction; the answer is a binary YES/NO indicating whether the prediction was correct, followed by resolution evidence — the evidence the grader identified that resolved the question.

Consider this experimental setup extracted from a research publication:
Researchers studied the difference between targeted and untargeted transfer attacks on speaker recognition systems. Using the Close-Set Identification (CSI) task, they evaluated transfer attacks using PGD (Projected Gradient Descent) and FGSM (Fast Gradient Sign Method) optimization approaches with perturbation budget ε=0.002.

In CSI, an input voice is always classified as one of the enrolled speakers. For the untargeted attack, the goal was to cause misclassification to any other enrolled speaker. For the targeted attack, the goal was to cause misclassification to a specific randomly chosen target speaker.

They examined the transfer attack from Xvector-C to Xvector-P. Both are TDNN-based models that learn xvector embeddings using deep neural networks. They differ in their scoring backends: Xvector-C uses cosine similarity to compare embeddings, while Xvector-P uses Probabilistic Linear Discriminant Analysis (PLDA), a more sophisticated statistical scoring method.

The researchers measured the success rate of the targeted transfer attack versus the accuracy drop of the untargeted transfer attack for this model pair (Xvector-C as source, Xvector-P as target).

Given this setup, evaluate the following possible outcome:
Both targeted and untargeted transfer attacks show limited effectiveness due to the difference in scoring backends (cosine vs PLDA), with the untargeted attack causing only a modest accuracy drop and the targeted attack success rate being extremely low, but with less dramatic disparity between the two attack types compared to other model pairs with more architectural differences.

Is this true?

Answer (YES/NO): NO